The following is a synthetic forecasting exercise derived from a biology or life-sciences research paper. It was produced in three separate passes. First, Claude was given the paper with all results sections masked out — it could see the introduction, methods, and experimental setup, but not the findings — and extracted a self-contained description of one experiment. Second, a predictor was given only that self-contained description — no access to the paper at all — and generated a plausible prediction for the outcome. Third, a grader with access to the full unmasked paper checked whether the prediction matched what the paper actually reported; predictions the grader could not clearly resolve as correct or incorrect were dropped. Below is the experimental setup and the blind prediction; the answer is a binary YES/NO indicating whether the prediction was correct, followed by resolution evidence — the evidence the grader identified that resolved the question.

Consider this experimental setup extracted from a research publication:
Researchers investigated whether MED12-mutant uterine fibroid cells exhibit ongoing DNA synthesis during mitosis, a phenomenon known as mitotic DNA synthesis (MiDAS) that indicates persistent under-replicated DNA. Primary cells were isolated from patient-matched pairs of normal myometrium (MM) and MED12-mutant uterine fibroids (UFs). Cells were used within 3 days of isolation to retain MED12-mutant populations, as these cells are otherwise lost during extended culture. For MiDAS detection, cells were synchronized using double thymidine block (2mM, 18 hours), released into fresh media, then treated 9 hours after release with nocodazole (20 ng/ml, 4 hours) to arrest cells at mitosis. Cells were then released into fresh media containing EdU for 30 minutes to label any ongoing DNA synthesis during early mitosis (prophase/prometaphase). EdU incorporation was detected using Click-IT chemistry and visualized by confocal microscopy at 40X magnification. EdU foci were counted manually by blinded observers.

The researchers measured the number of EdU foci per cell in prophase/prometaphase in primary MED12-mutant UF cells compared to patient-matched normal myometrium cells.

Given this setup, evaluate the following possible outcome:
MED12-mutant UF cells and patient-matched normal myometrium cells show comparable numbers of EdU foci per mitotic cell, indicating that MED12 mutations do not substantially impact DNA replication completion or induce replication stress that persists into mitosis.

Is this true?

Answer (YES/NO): NO